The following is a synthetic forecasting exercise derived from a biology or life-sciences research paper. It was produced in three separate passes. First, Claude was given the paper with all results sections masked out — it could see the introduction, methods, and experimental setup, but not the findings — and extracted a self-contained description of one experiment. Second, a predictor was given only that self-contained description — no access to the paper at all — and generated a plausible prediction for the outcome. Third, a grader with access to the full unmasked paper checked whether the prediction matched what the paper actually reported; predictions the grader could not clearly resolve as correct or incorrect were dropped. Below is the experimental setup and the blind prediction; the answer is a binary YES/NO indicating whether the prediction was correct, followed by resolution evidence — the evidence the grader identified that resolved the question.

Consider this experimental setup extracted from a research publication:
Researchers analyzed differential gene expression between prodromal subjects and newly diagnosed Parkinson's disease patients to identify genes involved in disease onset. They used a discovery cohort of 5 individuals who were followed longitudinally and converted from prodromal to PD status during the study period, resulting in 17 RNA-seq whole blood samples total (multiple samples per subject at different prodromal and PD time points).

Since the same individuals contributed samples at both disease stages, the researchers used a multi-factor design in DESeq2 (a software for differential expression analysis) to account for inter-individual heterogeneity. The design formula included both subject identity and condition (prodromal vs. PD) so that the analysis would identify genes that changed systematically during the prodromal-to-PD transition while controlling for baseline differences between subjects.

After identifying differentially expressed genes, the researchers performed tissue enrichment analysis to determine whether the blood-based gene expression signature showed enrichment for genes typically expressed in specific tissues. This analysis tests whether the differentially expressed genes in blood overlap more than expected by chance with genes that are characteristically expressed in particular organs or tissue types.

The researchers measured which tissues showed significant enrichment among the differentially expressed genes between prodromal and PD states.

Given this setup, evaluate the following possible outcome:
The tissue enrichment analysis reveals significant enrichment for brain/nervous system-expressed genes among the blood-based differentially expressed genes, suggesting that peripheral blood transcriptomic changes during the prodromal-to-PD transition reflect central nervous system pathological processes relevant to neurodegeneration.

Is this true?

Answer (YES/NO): YES